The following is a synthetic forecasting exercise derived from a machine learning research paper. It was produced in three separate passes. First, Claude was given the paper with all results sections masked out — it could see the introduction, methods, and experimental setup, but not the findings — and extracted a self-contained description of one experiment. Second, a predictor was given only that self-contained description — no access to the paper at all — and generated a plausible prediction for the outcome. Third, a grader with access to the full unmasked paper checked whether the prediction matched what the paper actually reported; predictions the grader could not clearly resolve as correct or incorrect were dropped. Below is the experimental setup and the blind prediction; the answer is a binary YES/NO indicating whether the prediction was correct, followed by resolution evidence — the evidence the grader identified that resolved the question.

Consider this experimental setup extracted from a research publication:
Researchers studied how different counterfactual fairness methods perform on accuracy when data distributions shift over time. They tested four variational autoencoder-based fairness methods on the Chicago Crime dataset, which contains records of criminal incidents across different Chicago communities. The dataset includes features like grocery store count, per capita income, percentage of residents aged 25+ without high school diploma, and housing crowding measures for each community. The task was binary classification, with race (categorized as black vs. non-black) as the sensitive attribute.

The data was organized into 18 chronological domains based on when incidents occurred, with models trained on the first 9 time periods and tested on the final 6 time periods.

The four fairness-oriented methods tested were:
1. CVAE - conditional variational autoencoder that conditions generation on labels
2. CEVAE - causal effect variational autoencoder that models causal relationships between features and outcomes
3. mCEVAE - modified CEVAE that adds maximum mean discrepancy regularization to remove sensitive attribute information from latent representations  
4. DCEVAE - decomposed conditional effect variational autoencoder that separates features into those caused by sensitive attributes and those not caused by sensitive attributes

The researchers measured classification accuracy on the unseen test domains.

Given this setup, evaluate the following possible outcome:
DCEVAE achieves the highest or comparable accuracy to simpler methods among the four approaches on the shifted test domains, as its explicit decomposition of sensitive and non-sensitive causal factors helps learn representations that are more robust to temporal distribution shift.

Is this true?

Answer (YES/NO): NO